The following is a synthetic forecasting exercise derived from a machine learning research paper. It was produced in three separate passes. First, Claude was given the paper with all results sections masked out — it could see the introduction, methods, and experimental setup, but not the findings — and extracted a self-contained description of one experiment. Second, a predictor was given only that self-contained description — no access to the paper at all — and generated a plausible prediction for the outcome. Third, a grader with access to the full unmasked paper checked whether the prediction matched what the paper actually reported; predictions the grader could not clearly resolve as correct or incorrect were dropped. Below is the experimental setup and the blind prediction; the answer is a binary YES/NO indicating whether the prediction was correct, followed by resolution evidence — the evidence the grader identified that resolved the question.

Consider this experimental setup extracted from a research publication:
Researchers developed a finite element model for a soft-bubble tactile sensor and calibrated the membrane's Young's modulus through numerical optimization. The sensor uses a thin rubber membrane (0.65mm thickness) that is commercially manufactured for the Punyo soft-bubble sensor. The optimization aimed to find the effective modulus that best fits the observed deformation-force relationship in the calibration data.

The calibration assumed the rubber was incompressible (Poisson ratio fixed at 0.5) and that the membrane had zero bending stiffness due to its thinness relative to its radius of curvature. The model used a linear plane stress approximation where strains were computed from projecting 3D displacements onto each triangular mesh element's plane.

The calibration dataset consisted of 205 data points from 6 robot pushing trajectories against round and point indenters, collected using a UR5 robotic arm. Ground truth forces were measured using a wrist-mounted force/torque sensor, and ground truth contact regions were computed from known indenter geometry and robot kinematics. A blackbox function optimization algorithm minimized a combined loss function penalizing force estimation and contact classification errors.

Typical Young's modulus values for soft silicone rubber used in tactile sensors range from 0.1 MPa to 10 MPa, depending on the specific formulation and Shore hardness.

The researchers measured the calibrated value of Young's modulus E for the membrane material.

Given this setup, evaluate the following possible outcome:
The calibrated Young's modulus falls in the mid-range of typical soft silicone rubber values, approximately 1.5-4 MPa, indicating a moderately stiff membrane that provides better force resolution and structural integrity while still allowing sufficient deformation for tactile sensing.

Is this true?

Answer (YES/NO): NO